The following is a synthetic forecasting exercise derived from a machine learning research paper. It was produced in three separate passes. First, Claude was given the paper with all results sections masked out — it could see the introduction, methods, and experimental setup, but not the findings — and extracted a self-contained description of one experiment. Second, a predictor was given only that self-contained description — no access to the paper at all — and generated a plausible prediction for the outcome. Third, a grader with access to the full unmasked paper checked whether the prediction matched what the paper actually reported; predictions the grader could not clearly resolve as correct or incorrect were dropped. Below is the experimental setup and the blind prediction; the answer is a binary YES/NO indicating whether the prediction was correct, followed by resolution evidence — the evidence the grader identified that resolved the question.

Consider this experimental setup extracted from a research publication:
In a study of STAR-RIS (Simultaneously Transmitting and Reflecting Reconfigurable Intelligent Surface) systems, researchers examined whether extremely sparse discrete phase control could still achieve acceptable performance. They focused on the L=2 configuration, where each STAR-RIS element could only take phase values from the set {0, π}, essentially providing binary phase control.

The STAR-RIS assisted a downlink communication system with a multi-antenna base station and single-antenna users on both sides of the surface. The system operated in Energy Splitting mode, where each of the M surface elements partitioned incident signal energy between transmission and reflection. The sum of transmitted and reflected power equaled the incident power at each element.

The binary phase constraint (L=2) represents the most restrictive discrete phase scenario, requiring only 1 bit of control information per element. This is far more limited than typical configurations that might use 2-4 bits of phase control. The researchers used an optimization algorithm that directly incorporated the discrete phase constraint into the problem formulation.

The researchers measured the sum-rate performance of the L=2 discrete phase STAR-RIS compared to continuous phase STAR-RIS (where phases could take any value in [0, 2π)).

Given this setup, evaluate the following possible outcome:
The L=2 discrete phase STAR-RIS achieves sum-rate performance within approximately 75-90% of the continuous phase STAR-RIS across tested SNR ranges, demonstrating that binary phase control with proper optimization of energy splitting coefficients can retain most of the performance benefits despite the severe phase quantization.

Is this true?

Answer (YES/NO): NO